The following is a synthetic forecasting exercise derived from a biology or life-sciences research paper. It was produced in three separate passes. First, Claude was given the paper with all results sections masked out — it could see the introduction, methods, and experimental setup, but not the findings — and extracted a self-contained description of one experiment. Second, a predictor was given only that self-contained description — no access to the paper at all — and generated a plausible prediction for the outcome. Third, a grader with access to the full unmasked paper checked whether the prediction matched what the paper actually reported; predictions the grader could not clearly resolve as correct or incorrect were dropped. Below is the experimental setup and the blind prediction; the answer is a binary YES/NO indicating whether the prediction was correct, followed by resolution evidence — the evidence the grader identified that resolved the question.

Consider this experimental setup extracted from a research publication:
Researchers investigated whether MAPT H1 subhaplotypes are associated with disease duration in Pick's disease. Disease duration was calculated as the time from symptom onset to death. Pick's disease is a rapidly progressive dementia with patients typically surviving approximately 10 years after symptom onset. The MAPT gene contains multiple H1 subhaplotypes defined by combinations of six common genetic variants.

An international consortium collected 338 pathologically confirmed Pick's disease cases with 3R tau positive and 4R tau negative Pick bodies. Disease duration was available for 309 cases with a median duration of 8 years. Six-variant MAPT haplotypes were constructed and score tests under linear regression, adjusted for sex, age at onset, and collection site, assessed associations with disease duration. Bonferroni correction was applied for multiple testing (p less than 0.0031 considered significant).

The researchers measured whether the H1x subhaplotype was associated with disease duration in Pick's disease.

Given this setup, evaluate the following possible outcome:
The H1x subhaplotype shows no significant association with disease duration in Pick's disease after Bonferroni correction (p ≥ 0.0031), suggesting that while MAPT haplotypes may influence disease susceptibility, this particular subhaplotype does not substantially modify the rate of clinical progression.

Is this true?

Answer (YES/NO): NO